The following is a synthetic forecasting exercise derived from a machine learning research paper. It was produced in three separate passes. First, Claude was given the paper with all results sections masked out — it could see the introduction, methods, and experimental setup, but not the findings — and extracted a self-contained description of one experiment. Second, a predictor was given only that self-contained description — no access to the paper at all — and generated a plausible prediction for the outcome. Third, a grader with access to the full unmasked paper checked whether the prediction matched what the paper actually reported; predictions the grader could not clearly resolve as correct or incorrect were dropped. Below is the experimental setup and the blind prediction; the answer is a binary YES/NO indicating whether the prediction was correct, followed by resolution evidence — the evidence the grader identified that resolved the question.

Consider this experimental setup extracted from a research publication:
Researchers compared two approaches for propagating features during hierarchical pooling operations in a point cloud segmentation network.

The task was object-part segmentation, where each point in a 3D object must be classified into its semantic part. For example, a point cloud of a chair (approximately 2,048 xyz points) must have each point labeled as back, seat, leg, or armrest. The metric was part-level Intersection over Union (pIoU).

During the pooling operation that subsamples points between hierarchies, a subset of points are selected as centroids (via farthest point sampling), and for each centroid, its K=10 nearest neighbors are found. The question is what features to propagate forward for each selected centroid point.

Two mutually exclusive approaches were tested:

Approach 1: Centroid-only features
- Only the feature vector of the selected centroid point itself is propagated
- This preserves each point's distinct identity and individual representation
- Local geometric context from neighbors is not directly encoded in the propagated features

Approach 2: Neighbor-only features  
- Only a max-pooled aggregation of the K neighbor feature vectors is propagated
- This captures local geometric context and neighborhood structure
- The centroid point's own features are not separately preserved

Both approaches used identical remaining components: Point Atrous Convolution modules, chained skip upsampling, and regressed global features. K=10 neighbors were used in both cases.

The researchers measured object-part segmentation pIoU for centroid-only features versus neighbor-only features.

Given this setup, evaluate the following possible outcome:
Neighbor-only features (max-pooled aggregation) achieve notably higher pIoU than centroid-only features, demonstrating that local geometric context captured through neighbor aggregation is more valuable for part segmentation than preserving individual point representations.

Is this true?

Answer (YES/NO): NO